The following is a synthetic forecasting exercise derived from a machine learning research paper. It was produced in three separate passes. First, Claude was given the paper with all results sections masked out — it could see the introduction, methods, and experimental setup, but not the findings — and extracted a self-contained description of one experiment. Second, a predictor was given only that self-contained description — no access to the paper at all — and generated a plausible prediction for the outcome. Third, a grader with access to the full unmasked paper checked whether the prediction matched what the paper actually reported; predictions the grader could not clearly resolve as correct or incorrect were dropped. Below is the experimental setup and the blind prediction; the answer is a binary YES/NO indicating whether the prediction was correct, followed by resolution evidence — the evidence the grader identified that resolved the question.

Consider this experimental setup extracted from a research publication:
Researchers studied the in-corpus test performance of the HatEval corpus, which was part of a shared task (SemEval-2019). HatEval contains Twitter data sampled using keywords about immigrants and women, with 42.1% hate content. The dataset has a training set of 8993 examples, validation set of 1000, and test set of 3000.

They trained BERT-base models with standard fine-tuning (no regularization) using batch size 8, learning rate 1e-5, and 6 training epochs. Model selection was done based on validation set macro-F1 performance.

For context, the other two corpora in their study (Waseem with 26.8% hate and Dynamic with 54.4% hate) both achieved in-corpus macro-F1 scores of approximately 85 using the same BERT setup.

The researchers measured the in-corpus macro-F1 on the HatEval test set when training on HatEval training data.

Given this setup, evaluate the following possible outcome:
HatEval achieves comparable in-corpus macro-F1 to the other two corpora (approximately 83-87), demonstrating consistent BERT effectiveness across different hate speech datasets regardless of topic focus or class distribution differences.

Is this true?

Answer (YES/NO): NO